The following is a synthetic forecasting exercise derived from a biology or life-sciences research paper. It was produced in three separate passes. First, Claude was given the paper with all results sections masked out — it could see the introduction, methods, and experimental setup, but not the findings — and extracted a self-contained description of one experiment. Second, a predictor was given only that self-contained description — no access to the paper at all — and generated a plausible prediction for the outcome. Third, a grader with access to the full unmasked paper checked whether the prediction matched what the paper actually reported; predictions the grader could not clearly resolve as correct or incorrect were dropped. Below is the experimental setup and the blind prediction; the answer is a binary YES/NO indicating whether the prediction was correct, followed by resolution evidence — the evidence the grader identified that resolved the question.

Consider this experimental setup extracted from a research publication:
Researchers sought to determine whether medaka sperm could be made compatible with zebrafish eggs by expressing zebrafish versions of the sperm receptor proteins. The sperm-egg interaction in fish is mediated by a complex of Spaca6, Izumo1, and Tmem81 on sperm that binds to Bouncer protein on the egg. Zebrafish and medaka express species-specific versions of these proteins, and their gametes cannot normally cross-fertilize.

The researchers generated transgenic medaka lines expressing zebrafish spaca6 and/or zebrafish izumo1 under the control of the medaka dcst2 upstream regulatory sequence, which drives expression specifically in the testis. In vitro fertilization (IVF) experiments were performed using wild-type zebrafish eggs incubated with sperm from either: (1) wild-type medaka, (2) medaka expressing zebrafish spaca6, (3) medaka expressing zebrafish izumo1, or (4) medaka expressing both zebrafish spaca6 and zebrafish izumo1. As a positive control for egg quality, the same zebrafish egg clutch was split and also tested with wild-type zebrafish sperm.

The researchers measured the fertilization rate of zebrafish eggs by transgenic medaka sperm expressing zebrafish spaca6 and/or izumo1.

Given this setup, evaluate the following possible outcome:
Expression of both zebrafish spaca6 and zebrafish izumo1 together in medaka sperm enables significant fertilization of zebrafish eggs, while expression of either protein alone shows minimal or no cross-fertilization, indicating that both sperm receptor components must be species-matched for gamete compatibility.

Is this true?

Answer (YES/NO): NO